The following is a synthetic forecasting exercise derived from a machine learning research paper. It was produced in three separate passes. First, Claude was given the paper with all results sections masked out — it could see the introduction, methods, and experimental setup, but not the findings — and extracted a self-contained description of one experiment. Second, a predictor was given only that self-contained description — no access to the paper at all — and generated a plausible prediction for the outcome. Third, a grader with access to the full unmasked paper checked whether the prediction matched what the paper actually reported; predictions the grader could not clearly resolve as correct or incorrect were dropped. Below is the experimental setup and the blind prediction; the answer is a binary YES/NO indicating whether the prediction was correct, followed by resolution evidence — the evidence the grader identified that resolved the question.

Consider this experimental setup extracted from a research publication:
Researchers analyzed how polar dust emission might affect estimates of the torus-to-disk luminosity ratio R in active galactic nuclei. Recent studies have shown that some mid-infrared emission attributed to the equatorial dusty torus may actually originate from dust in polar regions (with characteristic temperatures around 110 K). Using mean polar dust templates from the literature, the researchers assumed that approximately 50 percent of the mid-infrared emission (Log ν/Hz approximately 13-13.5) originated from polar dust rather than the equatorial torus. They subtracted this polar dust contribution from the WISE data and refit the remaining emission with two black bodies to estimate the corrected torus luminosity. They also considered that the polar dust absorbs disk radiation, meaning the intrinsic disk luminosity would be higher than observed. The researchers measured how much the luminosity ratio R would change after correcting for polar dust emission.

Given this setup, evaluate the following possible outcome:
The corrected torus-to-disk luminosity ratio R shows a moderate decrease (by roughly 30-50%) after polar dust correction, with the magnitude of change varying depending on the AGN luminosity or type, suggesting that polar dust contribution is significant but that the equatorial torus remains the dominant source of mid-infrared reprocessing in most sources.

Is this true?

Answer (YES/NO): NO